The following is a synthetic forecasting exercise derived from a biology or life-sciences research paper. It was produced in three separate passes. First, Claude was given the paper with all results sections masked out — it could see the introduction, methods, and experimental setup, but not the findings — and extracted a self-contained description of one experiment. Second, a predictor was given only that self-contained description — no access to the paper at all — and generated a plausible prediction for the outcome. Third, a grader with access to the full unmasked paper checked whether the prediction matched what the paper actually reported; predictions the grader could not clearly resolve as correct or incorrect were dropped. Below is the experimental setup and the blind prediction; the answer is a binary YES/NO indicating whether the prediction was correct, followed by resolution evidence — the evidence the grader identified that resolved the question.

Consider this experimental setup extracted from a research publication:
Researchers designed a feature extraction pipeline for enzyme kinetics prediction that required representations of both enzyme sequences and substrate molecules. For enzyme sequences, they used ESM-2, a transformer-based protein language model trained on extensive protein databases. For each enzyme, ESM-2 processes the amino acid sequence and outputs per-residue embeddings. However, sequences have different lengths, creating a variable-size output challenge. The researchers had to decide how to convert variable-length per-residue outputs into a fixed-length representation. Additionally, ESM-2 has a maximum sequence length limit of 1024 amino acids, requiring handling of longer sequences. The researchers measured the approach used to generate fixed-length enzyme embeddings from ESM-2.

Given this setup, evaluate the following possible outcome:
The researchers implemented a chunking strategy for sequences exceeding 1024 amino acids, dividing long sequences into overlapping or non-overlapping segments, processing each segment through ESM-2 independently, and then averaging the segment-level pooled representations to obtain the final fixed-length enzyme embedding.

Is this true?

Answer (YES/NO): NO